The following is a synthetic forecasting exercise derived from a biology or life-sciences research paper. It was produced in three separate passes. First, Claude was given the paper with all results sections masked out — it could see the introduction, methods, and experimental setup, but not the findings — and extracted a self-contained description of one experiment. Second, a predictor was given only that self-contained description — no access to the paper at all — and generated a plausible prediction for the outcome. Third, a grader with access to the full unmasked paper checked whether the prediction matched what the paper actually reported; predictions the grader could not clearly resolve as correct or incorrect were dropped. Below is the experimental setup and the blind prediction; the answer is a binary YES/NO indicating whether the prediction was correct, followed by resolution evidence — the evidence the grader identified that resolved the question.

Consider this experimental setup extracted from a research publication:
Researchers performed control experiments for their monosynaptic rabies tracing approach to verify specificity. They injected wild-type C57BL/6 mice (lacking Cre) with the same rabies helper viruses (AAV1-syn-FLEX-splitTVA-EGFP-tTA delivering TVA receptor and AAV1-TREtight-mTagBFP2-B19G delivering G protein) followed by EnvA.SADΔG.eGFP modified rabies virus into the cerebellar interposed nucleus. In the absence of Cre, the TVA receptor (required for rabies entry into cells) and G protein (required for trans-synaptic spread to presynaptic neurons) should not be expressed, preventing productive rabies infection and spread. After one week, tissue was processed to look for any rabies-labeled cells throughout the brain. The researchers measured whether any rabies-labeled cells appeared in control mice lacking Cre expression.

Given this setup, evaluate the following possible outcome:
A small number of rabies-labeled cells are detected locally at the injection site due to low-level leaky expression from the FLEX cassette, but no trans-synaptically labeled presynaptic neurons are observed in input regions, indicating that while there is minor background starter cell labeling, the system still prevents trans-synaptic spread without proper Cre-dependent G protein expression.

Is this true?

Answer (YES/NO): YES